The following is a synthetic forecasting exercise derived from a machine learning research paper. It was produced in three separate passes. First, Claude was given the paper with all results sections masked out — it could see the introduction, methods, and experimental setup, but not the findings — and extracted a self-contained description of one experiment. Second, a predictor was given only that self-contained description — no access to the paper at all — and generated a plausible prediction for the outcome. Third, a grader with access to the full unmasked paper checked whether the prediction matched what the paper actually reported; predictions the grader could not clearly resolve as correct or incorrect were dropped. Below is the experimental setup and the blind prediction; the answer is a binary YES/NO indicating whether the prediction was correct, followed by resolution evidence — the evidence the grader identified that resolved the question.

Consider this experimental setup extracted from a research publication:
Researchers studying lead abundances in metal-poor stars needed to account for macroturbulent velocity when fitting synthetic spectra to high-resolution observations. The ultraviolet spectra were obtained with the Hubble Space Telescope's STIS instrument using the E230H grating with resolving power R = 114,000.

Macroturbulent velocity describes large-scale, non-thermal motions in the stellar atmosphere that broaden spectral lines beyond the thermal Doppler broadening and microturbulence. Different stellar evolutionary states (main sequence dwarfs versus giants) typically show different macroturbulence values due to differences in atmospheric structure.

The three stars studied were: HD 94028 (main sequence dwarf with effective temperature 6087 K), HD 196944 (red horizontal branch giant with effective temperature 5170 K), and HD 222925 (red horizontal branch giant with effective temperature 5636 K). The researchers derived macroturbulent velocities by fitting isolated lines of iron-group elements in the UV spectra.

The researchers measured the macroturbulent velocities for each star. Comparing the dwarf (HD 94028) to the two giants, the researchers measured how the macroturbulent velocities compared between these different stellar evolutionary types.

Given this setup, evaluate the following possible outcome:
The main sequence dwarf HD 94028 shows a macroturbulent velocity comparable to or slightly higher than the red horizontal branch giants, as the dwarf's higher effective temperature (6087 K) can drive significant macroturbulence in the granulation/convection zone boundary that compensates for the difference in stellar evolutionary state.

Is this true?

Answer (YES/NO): NO